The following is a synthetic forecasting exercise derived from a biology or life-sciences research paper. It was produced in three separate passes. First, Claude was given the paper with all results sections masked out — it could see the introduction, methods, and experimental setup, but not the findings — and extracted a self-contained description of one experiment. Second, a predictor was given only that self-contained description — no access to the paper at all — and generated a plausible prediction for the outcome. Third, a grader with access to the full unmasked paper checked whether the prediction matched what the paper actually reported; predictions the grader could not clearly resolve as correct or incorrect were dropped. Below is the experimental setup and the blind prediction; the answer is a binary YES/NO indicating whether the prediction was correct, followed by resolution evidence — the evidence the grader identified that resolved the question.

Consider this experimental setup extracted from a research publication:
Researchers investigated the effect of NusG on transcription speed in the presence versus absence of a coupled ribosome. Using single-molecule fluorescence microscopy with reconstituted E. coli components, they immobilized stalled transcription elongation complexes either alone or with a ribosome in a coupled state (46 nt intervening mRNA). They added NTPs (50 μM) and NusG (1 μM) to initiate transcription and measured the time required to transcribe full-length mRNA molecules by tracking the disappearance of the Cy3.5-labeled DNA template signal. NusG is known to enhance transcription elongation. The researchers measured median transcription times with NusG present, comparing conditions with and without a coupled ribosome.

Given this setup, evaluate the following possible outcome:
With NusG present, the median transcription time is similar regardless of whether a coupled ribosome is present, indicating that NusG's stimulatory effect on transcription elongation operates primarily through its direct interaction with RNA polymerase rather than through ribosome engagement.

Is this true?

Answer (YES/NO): YES